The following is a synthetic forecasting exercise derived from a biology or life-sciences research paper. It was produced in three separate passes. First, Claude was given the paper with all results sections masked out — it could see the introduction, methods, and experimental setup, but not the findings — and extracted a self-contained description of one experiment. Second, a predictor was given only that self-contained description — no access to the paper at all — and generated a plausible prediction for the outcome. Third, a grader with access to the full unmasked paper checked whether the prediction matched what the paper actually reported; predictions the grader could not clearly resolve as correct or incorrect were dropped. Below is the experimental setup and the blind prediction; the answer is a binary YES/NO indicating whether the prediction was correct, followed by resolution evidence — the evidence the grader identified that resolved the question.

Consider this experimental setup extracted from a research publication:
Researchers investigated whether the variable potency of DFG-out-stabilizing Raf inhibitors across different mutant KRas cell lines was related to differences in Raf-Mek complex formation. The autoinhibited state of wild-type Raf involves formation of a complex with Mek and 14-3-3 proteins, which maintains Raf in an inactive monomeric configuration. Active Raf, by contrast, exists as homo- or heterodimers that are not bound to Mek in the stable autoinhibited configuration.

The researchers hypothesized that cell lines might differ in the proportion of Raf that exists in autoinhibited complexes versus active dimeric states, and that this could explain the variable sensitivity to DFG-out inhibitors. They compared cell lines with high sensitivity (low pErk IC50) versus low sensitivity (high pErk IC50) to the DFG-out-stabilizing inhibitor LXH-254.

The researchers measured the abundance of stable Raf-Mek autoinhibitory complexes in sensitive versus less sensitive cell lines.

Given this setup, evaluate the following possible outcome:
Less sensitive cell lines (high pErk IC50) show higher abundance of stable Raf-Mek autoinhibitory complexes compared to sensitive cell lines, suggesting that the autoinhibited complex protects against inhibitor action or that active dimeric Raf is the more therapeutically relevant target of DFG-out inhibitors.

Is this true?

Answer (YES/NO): YES